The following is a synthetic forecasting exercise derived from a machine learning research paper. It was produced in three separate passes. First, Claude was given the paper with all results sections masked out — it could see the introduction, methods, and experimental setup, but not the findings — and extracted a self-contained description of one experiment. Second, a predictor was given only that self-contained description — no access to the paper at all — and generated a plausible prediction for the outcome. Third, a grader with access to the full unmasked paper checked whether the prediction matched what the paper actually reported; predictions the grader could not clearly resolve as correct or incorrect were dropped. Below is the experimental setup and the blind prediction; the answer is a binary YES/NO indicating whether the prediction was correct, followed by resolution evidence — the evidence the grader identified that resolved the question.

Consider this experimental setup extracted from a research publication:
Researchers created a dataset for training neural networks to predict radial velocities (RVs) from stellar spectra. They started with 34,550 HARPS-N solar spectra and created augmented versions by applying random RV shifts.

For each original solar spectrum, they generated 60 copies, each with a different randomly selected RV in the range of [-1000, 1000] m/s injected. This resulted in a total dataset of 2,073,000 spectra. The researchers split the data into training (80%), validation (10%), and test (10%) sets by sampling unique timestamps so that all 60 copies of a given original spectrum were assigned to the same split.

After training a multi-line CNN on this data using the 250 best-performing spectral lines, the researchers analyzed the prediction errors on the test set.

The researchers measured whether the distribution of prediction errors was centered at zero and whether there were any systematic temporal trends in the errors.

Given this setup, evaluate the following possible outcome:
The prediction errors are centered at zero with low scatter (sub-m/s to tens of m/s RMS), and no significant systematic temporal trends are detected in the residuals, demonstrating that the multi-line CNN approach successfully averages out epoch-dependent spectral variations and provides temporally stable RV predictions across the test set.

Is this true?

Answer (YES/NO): NO